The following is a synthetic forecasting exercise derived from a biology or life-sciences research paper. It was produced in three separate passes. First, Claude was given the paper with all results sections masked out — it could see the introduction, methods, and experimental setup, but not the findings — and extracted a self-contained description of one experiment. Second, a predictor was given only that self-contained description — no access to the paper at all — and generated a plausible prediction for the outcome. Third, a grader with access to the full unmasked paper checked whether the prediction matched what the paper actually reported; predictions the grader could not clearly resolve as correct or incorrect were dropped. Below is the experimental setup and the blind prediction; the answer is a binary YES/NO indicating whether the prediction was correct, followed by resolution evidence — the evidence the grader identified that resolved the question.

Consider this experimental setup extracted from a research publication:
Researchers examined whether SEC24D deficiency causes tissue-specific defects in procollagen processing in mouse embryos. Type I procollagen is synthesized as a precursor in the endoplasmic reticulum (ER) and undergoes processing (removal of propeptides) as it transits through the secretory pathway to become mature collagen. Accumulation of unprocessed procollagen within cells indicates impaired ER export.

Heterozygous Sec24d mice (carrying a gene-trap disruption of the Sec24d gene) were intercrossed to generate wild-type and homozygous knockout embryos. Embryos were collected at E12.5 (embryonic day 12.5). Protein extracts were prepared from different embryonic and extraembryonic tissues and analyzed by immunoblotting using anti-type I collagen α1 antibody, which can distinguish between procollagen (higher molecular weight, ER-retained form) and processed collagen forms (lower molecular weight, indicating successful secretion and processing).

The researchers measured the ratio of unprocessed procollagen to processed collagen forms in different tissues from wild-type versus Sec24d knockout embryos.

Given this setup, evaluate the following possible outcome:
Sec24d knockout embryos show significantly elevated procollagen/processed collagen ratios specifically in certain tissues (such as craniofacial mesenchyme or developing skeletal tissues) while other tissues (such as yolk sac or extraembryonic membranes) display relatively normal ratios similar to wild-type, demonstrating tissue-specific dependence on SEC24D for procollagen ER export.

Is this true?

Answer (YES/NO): NO